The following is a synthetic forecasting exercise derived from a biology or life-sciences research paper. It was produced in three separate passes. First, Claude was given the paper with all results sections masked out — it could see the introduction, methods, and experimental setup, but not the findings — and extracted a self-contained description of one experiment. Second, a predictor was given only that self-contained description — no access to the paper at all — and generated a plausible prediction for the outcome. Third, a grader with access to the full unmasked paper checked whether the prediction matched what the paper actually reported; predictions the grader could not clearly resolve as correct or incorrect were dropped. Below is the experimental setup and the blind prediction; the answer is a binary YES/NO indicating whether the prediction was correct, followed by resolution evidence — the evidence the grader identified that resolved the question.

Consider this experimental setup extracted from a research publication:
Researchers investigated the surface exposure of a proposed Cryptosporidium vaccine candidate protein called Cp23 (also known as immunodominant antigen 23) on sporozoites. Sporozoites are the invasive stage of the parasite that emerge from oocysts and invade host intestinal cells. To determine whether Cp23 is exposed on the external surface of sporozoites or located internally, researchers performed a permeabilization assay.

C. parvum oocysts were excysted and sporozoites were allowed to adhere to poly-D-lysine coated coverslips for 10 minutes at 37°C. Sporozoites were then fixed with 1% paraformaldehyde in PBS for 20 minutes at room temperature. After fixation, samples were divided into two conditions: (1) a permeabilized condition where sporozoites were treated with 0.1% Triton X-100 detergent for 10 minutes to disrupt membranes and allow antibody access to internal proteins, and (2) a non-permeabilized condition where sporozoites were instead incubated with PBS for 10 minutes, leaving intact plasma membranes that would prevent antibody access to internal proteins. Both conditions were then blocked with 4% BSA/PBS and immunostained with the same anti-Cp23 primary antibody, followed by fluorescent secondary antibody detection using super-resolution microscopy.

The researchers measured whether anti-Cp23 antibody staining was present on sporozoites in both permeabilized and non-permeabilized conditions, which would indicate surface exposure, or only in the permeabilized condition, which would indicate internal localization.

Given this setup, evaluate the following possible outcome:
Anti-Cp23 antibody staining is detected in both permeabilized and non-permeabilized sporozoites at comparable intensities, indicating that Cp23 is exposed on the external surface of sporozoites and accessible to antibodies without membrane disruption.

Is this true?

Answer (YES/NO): NO